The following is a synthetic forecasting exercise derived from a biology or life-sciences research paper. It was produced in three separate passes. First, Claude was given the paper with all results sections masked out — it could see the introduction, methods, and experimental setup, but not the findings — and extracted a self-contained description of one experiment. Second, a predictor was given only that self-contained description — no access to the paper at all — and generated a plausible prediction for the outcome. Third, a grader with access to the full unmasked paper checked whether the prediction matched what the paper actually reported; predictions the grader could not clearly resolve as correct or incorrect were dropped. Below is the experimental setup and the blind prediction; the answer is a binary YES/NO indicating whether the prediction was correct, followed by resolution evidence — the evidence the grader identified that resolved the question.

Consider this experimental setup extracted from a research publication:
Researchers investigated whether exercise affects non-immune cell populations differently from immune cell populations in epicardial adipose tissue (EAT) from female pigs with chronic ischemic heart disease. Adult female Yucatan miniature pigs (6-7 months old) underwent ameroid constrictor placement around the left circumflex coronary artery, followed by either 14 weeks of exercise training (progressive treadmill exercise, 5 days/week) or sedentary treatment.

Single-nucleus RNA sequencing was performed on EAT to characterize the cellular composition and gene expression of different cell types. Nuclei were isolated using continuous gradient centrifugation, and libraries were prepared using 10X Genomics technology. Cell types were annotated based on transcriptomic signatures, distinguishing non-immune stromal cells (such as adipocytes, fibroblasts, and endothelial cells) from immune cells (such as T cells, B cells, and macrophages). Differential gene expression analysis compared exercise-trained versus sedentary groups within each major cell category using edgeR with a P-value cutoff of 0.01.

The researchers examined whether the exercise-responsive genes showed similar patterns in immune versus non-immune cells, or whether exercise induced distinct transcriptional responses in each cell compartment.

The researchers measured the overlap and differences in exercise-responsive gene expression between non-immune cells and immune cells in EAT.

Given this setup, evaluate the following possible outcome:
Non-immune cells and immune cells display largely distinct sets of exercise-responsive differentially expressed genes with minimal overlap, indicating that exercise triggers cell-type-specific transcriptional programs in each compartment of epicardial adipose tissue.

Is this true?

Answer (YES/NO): YES